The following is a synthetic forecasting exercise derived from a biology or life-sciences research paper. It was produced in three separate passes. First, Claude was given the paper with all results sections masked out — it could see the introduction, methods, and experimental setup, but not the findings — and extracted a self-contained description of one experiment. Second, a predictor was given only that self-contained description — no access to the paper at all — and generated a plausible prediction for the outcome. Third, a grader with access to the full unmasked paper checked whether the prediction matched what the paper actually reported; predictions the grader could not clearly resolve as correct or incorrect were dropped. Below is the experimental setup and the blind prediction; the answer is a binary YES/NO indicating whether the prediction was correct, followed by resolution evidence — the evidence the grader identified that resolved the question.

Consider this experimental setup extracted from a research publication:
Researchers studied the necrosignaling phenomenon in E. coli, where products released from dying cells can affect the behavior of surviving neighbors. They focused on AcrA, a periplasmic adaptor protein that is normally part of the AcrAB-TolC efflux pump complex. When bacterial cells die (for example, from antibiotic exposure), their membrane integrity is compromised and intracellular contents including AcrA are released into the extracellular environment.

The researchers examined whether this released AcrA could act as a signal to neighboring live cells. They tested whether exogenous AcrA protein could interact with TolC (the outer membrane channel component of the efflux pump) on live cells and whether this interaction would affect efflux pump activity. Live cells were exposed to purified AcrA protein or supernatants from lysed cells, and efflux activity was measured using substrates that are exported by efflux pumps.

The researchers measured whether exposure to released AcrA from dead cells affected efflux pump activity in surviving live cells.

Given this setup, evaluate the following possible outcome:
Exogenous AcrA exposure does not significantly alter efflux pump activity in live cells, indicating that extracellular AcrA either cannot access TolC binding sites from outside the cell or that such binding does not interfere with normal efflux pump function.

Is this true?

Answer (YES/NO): NO